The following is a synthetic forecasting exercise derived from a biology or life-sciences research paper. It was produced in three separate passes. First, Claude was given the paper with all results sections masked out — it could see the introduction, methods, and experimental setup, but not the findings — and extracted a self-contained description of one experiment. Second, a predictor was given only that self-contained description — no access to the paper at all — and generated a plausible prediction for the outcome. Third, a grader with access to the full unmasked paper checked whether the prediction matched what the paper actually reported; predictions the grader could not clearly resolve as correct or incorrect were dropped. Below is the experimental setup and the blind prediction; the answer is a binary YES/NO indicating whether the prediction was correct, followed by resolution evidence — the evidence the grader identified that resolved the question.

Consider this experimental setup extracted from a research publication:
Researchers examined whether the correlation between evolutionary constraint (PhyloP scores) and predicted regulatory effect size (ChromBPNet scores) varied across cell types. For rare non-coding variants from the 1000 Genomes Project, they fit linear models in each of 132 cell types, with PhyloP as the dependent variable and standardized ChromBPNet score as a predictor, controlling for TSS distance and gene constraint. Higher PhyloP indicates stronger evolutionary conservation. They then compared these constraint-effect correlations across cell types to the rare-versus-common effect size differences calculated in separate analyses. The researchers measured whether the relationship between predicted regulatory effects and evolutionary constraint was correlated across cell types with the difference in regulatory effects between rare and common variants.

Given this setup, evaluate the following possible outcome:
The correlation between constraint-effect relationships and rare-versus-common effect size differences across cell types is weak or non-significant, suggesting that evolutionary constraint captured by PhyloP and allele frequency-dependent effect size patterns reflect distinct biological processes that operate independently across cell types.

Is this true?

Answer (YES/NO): NO